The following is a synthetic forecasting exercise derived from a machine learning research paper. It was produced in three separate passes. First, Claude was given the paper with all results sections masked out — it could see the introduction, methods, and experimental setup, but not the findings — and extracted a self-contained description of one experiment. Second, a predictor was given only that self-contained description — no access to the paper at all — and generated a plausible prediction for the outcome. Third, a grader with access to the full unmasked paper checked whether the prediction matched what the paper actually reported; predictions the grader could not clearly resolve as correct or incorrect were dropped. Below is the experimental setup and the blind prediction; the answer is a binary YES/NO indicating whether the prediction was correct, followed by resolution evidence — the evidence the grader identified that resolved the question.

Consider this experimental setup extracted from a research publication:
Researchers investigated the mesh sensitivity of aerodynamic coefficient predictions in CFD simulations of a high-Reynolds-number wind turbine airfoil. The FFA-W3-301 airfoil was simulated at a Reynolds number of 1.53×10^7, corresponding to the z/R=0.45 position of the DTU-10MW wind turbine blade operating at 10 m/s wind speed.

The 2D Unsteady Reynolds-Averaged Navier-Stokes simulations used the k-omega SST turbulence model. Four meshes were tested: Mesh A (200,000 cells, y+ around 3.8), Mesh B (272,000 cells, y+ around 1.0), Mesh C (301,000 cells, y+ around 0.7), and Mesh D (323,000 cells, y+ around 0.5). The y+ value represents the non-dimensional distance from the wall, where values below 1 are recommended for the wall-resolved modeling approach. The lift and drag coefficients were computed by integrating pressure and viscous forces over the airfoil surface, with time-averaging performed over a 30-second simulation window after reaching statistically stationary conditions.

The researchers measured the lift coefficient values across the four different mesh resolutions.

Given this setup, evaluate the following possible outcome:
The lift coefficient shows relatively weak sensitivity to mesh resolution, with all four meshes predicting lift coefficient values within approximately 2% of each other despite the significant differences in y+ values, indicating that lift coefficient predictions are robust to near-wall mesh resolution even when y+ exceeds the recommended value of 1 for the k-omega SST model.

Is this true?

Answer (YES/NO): NO